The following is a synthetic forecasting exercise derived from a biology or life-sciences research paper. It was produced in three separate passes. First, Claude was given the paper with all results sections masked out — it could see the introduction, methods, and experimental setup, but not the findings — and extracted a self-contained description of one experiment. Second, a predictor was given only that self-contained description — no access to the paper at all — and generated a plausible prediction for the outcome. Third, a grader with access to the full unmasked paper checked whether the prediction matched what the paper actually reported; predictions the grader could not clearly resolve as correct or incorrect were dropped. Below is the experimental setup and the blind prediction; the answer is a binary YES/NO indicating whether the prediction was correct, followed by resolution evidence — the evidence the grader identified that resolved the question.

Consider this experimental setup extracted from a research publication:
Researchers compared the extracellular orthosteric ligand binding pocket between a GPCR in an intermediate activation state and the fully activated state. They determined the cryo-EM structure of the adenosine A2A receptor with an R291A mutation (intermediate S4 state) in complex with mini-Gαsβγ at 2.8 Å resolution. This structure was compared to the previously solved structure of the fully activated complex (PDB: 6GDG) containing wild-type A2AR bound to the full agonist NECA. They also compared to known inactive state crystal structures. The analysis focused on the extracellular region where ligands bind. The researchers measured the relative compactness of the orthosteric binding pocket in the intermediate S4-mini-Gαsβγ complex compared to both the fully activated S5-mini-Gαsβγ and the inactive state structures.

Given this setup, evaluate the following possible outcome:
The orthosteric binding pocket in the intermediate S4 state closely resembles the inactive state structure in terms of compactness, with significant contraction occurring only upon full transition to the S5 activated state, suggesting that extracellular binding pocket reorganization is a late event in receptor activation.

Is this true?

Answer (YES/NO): NO